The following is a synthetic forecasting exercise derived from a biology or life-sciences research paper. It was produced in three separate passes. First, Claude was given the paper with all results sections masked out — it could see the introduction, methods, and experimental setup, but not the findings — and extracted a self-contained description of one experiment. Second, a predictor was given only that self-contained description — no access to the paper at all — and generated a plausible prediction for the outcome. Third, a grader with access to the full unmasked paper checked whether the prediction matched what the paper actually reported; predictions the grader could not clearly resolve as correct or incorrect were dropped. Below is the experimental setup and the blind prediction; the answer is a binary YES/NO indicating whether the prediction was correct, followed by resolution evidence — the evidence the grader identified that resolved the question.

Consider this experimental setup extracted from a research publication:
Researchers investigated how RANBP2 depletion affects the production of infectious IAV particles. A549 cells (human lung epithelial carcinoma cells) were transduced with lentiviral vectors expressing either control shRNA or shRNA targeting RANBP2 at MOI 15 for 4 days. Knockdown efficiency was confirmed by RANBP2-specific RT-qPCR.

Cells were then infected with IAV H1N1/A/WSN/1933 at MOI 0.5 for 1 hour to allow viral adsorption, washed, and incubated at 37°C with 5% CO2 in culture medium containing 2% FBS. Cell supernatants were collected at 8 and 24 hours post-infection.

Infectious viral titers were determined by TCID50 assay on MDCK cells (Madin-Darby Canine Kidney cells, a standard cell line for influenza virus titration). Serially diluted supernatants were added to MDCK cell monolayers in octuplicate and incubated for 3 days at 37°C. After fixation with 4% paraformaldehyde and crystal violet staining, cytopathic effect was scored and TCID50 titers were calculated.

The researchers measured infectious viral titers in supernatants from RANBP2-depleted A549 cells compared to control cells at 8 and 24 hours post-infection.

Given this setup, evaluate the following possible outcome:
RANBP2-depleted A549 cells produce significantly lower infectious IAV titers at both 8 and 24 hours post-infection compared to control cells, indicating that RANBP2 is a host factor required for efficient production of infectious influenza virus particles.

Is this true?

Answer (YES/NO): NO